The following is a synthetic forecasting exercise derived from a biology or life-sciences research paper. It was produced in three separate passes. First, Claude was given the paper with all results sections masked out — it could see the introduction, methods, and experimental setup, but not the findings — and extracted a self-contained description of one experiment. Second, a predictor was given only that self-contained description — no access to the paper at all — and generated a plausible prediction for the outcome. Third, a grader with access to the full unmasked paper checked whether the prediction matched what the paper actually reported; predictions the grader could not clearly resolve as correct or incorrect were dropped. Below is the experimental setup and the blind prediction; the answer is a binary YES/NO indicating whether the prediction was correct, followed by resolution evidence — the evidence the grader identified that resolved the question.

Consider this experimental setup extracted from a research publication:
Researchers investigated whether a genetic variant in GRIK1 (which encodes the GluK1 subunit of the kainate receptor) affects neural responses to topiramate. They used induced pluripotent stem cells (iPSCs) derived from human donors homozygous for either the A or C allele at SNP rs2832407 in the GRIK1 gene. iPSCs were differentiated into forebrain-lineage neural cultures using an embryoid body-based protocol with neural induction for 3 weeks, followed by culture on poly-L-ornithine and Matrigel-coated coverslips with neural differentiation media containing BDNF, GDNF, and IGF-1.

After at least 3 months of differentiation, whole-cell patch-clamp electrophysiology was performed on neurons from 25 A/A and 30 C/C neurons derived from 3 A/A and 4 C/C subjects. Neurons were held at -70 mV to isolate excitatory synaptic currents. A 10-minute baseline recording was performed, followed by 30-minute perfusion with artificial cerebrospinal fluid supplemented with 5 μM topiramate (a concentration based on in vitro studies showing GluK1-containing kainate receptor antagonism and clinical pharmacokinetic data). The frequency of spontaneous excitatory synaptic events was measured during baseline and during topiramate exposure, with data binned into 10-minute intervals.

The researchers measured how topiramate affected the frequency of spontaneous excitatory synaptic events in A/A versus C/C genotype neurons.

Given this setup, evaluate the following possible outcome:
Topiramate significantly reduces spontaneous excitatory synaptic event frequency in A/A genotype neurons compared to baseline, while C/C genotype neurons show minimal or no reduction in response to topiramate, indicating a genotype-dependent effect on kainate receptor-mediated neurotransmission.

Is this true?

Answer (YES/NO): YES